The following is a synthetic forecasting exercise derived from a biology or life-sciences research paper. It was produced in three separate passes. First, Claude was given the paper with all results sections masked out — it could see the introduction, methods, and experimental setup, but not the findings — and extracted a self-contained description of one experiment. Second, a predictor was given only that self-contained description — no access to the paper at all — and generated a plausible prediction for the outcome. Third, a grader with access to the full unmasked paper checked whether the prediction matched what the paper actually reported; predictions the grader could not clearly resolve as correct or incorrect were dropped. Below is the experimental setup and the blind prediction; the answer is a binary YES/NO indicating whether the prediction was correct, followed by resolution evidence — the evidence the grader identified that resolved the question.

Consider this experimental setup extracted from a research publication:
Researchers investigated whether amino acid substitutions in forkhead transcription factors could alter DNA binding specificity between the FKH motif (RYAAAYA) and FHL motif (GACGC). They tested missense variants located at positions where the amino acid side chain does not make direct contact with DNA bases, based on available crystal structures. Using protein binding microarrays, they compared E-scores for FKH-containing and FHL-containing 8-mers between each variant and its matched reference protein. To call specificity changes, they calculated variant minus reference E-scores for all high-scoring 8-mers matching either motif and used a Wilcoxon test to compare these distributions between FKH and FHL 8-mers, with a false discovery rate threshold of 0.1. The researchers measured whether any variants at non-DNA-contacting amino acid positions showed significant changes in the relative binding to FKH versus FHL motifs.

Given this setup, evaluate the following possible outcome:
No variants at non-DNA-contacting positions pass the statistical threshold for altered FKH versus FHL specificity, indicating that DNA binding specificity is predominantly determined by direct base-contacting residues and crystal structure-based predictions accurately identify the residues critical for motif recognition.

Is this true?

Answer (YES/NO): NO